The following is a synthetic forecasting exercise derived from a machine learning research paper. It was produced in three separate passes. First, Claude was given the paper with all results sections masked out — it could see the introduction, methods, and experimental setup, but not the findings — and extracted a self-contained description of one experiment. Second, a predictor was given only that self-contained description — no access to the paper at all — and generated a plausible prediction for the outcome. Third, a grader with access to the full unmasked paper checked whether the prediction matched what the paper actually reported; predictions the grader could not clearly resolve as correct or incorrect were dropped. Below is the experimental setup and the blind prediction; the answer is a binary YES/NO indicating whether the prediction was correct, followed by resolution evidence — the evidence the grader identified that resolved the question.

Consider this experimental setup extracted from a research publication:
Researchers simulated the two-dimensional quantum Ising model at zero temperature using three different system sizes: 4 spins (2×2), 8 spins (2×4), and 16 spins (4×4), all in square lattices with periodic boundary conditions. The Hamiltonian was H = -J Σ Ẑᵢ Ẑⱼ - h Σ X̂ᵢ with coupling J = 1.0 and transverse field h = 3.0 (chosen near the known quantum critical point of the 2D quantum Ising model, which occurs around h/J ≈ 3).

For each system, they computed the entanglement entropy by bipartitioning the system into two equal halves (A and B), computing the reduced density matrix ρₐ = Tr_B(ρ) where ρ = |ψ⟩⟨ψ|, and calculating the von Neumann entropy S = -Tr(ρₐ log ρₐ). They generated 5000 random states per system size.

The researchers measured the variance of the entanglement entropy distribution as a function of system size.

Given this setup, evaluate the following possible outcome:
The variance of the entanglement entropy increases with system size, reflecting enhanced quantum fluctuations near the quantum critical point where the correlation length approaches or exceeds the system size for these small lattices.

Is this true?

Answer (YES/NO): NO